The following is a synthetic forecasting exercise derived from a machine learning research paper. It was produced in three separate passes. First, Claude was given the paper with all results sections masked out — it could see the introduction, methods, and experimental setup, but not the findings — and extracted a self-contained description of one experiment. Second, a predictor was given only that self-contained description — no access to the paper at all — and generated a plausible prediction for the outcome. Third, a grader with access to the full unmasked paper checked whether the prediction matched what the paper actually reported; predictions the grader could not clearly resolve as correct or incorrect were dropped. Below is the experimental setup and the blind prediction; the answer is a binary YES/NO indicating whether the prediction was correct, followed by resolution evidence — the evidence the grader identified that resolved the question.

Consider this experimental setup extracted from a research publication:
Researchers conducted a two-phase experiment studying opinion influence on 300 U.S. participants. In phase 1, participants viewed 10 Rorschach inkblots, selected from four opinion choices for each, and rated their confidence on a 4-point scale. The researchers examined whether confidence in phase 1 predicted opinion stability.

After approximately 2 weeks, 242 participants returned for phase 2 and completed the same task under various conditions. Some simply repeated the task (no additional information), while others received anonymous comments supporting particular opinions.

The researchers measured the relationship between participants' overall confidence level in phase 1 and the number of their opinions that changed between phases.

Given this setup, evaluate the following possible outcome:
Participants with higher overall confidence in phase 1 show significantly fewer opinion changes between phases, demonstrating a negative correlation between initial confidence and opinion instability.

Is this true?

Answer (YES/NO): YES